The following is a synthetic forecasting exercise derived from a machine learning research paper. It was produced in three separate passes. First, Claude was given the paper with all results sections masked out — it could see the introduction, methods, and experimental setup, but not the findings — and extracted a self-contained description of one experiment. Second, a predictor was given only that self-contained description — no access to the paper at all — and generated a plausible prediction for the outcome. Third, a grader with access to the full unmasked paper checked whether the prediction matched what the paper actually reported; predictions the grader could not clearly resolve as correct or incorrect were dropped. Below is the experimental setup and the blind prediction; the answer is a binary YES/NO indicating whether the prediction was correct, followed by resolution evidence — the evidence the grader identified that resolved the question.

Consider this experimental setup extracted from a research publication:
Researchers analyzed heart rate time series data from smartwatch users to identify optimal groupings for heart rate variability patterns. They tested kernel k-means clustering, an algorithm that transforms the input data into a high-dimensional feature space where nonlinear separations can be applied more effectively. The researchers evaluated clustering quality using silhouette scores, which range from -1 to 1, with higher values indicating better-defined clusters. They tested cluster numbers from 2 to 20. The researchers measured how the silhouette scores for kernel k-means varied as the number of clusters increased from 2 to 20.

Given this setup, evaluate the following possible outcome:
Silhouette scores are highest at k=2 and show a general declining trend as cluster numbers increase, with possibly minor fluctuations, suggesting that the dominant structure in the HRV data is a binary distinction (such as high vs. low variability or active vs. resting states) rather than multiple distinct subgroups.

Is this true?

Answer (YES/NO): NO